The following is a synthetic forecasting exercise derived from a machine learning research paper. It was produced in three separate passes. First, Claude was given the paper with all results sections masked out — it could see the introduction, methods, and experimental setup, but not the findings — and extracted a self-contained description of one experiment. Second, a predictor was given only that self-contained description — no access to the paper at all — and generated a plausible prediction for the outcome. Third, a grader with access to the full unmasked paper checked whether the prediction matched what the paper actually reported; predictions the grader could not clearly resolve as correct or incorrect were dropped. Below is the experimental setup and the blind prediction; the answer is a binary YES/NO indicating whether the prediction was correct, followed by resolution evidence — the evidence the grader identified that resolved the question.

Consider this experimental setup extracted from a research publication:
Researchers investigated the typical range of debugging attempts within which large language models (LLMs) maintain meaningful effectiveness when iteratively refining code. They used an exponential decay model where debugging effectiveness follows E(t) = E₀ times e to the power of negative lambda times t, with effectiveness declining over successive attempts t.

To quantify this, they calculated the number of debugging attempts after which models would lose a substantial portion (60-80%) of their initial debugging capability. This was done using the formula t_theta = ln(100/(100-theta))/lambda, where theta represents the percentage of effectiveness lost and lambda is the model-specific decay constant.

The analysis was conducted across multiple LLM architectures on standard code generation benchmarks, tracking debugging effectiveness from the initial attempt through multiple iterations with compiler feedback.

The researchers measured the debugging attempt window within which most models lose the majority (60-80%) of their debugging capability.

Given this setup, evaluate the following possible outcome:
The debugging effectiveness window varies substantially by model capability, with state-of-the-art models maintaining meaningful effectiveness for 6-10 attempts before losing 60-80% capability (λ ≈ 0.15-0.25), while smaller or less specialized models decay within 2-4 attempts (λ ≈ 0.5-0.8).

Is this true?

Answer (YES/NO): NO